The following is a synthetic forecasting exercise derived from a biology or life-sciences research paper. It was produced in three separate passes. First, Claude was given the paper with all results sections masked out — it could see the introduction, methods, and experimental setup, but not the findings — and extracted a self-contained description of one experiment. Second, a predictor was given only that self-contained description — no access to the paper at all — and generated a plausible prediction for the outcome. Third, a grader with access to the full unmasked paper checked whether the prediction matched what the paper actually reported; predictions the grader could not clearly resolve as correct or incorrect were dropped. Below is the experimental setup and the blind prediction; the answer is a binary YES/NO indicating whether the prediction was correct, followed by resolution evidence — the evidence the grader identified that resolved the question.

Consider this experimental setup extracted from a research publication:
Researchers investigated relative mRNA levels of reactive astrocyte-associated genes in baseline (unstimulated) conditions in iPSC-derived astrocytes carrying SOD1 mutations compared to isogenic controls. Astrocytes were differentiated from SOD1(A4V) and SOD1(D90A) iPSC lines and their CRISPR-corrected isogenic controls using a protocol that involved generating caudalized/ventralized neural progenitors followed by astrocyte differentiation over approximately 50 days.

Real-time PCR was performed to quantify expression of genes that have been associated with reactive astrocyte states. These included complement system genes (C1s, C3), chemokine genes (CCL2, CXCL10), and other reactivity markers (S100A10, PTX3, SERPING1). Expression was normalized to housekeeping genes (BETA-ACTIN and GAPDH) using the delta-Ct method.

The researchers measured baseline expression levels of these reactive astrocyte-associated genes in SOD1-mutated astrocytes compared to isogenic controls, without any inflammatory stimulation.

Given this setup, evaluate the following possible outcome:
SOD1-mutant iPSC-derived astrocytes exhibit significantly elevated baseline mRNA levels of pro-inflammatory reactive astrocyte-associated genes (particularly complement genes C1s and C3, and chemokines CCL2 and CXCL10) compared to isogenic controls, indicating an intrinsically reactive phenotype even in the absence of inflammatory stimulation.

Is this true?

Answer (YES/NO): YES